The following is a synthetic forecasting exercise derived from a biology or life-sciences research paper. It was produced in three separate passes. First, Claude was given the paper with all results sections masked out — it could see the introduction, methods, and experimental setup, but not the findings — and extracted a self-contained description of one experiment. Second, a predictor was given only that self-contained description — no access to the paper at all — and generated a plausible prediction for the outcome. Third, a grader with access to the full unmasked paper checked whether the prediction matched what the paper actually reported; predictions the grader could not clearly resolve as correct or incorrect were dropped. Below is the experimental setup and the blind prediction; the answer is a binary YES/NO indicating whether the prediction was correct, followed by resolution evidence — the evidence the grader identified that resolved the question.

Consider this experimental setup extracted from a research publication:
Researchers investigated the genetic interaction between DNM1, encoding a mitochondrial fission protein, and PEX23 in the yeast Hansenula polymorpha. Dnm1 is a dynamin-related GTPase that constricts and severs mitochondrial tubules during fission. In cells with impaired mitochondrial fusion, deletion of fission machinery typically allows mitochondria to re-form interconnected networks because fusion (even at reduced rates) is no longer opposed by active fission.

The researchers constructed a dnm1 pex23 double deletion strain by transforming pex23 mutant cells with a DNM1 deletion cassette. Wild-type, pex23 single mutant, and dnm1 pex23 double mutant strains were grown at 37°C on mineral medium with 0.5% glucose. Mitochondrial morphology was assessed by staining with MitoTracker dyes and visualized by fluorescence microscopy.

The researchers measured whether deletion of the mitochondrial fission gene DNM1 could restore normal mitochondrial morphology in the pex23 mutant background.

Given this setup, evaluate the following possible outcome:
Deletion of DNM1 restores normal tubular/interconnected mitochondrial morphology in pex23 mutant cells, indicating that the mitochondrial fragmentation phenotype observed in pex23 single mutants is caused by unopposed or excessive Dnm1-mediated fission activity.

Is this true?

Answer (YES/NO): NO